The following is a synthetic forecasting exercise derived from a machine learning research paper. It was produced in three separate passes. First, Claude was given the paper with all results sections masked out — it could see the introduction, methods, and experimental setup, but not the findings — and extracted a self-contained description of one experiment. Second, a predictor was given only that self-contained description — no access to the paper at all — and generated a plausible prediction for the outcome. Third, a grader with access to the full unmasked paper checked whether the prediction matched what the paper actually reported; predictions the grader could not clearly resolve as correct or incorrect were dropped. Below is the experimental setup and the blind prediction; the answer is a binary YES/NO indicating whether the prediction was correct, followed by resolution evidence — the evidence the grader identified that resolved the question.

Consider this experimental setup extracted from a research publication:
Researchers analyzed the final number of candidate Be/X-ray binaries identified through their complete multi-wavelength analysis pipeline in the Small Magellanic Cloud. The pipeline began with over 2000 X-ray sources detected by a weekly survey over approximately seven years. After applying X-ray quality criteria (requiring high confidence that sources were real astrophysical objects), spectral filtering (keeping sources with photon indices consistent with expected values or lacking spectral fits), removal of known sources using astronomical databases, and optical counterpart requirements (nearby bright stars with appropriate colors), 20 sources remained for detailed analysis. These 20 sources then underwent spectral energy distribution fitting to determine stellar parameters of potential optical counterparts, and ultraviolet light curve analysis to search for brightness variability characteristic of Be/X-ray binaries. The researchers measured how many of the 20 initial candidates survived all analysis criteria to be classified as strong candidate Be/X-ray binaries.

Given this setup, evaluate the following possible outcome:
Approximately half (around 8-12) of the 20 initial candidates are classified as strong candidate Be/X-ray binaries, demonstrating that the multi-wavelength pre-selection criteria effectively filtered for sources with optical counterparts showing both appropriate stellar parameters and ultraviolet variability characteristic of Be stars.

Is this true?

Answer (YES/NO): NO